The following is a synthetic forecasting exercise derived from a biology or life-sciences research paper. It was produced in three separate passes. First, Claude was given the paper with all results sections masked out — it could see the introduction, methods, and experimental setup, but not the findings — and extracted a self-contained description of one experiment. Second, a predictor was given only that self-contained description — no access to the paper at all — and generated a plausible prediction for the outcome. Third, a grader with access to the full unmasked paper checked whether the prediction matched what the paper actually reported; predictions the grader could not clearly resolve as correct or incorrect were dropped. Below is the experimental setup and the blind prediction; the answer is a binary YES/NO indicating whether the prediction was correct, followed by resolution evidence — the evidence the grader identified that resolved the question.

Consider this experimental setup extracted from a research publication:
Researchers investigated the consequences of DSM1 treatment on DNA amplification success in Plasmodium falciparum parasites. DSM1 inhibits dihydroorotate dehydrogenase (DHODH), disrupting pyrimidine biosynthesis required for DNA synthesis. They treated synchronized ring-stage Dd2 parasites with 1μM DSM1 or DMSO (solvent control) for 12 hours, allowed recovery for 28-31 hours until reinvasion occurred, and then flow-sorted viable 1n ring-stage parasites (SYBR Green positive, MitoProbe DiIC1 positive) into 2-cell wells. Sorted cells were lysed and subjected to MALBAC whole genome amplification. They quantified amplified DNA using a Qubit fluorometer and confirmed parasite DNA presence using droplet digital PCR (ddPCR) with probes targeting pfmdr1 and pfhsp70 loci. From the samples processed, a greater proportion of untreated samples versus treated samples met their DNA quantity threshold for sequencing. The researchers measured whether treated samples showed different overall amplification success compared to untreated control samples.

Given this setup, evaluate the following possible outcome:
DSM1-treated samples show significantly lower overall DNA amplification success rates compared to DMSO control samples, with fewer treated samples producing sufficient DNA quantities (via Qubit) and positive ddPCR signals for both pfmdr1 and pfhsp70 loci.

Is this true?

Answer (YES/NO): NO